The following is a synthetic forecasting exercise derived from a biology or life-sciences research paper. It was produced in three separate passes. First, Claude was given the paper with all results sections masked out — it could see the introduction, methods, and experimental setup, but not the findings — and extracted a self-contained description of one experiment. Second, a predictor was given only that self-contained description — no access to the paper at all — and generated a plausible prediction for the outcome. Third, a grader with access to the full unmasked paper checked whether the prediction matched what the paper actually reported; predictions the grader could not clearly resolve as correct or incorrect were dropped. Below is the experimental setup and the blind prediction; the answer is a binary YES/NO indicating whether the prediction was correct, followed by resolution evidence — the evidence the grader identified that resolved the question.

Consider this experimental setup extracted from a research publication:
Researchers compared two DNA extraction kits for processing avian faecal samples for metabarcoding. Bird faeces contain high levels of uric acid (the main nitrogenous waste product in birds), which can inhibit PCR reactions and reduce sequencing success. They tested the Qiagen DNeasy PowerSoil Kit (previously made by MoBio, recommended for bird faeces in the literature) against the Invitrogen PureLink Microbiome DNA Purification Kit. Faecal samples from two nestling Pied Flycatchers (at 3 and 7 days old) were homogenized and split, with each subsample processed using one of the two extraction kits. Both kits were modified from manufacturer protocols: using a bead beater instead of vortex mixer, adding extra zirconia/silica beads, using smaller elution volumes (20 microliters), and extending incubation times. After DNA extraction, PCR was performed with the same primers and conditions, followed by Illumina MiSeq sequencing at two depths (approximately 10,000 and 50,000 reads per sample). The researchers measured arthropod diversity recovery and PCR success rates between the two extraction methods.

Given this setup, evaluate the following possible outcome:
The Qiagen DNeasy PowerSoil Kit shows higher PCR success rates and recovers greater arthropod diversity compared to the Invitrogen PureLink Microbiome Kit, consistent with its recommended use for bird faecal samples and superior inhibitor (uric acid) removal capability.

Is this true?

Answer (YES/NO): NO